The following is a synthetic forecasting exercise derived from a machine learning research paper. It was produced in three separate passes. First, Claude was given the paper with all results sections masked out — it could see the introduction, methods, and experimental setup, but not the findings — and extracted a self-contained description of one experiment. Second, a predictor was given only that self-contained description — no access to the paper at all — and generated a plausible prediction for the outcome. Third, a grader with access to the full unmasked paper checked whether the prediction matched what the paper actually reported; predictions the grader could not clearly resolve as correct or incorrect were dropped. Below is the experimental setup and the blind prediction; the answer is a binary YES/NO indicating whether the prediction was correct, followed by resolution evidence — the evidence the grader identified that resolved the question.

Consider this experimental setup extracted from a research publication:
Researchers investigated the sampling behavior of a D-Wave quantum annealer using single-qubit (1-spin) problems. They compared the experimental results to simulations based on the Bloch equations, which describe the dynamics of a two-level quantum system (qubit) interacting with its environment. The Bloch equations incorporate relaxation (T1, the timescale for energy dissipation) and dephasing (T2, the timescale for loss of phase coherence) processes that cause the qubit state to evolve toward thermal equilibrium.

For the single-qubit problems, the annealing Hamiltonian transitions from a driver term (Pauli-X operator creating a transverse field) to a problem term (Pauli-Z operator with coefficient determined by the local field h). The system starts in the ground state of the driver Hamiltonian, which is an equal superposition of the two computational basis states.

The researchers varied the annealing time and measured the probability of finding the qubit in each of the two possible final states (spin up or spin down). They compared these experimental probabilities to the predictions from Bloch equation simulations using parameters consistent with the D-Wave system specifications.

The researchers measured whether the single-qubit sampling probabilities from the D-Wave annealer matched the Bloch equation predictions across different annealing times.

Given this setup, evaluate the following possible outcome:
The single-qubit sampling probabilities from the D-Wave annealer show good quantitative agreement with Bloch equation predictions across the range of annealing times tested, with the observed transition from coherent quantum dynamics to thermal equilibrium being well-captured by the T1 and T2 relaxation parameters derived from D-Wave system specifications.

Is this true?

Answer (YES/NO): NO